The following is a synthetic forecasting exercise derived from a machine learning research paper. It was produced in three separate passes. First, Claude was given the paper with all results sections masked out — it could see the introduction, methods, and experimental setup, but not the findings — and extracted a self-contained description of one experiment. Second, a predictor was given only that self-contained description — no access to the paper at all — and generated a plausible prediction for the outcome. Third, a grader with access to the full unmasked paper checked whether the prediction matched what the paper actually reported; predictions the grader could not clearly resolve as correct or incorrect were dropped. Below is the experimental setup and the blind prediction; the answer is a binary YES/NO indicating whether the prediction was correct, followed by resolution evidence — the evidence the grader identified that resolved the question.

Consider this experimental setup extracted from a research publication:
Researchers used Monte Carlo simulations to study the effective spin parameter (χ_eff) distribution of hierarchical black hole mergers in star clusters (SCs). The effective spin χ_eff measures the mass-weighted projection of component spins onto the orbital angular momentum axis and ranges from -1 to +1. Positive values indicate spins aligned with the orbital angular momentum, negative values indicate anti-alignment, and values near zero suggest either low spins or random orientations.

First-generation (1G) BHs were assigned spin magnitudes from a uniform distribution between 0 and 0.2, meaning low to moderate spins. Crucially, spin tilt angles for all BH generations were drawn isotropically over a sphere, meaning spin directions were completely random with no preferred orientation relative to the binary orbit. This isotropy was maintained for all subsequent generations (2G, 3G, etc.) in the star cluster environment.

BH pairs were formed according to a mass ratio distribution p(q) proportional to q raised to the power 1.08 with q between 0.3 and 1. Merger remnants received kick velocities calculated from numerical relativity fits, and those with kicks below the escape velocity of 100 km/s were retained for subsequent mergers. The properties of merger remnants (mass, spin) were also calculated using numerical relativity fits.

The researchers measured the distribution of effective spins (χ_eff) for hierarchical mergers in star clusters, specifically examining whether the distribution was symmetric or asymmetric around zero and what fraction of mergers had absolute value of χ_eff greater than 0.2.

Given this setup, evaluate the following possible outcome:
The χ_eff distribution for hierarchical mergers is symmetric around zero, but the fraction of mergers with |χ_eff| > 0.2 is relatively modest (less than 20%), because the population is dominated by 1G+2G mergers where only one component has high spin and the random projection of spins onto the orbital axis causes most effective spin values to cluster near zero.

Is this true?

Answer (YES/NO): NO